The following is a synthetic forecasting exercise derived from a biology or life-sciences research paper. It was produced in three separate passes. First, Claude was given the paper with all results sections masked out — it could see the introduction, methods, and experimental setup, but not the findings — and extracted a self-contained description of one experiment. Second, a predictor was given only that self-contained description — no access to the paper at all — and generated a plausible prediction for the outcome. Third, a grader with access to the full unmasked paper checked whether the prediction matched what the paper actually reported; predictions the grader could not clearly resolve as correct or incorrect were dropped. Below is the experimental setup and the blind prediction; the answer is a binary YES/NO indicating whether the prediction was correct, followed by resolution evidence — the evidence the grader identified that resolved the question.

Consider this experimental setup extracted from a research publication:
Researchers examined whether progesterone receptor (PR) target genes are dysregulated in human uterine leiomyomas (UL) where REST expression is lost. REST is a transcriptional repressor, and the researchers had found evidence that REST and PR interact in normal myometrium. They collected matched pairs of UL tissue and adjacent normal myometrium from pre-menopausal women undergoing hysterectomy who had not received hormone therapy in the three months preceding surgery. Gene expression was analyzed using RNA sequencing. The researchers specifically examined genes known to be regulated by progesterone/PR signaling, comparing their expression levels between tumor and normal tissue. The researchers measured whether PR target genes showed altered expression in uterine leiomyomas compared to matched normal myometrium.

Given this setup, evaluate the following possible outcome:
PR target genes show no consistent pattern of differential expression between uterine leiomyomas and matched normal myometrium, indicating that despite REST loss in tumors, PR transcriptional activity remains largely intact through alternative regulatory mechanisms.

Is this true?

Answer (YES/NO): NO